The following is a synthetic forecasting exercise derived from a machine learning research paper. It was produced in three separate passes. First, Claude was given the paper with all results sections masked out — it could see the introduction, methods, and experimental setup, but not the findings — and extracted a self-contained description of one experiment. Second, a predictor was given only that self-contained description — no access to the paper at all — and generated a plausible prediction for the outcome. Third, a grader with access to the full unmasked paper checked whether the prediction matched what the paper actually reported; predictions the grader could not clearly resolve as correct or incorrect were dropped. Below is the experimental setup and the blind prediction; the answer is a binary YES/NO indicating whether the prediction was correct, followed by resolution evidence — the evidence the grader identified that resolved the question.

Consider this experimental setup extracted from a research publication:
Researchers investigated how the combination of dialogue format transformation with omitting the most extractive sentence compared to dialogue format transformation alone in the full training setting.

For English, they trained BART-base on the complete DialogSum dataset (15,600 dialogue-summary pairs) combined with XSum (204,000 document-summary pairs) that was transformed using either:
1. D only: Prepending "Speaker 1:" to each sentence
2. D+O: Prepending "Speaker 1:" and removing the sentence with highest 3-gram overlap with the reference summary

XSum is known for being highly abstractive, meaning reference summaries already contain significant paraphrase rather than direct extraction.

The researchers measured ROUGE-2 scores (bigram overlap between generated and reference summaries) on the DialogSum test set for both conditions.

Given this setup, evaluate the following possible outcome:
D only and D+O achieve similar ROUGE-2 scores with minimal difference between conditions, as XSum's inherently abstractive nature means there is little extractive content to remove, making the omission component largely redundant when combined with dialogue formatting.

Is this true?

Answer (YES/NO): NO